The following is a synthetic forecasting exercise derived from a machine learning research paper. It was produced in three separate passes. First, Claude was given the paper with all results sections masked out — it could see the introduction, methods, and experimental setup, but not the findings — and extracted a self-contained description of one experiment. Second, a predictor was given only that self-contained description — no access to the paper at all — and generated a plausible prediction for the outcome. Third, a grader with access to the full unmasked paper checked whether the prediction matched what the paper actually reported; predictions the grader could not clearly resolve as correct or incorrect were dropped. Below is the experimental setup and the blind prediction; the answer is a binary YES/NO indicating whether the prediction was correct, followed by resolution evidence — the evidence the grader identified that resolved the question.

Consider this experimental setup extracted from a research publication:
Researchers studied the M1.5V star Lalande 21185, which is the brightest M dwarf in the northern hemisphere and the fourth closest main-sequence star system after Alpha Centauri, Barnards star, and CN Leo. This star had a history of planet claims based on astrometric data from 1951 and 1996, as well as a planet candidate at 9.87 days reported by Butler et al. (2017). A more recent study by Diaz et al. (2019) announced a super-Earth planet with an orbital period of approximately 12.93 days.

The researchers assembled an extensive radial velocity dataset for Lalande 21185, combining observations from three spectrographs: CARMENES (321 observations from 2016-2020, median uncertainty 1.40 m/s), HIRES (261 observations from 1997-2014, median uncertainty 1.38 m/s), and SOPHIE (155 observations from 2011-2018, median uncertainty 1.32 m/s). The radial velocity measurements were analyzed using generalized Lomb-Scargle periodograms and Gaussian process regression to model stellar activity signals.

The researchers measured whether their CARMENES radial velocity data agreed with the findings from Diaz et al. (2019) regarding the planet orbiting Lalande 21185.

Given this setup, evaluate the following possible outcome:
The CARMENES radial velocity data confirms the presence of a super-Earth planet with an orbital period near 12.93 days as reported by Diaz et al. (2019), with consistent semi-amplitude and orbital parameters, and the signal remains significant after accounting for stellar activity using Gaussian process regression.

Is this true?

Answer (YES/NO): YES